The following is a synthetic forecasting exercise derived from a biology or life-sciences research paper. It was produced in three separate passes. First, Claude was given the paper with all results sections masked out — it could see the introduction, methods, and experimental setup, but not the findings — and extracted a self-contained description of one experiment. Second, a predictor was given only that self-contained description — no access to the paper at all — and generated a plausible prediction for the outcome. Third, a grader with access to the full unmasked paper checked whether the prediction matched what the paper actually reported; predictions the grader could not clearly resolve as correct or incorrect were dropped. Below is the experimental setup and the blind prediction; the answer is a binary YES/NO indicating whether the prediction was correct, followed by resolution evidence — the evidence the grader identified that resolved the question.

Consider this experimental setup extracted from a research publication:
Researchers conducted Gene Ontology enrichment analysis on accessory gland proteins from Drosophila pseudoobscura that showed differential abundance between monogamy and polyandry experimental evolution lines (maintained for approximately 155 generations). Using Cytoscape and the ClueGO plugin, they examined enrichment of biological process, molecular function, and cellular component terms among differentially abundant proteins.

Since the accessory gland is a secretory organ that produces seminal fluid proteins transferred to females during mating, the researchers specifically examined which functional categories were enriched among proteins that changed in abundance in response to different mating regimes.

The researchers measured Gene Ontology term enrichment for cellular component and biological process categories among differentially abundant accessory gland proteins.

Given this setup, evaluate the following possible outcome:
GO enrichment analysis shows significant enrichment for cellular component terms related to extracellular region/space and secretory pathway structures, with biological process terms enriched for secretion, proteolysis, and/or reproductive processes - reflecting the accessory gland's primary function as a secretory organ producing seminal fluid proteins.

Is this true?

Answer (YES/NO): NO